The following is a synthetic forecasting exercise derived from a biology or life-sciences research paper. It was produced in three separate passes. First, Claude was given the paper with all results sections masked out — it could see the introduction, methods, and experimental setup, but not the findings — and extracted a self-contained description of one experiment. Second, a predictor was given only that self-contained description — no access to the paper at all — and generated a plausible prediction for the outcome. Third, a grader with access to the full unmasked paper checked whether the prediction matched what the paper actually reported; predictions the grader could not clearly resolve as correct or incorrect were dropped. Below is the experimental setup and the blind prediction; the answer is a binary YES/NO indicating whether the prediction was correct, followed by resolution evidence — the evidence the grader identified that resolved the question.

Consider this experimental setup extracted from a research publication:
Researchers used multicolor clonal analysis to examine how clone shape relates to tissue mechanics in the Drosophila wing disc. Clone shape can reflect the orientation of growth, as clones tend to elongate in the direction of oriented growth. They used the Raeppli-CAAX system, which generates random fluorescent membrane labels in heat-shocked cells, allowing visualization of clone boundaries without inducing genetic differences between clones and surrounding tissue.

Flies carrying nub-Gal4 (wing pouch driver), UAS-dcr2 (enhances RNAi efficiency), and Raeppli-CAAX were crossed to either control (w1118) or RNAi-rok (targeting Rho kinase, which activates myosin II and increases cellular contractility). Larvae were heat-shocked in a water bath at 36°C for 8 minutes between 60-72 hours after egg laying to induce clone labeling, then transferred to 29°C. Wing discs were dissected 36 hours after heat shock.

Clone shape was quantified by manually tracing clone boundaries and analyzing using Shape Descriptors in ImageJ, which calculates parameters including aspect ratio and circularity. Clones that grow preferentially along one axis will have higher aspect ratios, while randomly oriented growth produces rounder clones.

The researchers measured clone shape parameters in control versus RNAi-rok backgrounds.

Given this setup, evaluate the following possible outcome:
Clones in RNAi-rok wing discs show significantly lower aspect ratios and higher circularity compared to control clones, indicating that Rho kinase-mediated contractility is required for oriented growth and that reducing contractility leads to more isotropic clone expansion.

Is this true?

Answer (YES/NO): YES